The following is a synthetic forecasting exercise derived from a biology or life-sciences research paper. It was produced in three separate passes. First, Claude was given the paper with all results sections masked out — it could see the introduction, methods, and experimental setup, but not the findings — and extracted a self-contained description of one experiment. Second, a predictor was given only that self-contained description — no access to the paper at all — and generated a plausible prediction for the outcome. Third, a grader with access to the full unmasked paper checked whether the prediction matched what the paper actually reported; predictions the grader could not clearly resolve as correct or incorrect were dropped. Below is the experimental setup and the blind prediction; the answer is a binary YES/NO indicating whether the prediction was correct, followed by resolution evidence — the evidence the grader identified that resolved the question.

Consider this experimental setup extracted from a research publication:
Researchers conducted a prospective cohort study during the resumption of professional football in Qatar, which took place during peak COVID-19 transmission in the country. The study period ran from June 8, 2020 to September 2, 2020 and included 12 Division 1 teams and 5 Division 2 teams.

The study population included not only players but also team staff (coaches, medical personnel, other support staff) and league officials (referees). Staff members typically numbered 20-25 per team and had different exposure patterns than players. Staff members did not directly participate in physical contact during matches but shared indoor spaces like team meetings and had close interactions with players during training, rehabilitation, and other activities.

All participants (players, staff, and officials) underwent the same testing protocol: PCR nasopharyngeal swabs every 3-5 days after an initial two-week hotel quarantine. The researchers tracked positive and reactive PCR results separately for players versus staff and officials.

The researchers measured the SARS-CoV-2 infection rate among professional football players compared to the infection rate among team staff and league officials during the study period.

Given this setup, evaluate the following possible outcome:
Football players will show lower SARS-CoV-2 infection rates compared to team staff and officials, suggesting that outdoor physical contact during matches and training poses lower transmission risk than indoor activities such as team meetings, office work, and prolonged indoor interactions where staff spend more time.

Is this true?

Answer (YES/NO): NO